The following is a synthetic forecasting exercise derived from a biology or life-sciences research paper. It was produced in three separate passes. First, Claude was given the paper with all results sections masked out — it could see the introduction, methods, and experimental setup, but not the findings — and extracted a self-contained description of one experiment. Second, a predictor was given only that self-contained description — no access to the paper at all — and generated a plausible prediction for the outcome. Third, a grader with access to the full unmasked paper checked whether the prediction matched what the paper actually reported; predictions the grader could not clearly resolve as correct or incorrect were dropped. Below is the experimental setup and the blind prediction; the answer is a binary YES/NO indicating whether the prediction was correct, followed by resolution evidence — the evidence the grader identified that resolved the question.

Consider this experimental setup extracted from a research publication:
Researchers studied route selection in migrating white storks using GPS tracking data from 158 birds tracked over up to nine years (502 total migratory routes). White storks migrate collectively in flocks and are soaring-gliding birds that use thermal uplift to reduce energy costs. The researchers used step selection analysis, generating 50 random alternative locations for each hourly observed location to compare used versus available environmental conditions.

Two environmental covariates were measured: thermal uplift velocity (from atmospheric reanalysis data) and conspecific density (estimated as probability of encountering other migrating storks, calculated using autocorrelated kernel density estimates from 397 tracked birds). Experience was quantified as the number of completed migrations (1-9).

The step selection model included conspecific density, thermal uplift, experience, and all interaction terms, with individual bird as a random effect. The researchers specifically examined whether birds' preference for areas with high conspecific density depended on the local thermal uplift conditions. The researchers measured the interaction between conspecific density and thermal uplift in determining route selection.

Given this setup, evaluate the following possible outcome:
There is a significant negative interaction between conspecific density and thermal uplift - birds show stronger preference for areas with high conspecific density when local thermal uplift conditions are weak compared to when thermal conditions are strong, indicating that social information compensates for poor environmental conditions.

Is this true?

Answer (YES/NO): NO